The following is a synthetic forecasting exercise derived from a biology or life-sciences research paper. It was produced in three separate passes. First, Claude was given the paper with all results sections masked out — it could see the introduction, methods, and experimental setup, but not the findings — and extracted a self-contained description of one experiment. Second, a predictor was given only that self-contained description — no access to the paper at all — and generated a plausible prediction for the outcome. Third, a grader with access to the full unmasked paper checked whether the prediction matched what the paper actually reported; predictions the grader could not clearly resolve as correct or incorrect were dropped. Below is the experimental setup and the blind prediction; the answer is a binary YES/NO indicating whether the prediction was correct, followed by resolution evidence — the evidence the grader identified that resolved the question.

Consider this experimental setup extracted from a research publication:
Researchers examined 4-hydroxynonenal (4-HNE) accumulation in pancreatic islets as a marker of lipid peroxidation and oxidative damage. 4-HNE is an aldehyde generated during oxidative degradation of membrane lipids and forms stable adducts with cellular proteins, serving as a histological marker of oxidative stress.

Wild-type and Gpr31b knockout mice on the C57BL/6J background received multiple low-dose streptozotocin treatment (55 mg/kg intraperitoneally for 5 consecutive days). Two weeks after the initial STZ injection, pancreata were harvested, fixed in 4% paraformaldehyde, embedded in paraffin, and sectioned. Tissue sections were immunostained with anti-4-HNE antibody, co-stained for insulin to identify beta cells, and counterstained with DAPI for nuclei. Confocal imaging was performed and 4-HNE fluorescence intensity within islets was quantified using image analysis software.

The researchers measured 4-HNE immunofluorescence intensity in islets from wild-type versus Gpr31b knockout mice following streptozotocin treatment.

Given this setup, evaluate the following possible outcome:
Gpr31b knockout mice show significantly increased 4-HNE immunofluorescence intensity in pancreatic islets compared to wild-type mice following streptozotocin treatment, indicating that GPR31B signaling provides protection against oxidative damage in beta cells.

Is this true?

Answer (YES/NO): NO